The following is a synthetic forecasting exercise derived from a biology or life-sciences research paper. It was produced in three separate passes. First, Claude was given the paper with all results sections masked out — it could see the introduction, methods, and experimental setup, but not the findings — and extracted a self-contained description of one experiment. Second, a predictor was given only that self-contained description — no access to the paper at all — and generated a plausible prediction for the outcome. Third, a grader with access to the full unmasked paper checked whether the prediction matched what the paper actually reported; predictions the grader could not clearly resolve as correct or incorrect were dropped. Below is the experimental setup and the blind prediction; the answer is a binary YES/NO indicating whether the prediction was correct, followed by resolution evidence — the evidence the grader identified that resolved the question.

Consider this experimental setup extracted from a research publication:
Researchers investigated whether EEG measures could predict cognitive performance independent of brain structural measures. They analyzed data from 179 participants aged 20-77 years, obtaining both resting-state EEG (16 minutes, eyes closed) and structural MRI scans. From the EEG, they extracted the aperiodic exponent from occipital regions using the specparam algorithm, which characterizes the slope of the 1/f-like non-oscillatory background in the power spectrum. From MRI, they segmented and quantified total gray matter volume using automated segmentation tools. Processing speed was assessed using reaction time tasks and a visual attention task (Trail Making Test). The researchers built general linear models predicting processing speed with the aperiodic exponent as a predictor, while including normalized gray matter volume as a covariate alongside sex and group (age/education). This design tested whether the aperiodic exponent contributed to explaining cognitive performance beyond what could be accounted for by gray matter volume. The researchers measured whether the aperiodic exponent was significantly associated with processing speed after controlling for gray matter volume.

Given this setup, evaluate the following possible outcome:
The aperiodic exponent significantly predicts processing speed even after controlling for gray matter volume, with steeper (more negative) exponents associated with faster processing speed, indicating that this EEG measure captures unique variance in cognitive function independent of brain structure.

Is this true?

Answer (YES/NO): NO